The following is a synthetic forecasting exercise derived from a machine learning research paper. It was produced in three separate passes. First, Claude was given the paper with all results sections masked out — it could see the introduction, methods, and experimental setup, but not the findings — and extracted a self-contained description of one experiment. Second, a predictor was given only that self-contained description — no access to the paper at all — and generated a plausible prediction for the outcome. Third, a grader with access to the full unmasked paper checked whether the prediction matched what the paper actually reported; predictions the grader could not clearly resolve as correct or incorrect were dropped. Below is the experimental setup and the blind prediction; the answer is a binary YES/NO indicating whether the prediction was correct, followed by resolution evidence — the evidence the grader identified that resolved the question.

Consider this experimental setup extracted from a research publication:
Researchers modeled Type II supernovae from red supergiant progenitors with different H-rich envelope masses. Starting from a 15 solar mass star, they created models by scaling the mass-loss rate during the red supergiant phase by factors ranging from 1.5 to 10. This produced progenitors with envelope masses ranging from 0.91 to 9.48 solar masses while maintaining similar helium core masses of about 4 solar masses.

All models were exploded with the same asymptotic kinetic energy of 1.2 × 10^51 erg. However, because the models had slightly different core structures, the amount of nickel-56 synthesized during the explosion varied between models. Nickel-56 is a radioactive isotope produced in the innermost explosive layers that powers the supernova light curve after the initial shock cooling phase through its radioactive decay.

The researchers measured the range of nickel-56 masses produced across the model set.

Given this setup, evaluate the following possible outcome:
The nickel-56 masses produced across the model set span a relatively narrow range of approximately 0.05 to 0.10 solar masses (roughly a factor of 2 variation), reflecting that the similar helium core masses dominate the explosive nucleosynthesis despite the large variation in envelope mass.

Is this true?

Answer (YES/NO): NO